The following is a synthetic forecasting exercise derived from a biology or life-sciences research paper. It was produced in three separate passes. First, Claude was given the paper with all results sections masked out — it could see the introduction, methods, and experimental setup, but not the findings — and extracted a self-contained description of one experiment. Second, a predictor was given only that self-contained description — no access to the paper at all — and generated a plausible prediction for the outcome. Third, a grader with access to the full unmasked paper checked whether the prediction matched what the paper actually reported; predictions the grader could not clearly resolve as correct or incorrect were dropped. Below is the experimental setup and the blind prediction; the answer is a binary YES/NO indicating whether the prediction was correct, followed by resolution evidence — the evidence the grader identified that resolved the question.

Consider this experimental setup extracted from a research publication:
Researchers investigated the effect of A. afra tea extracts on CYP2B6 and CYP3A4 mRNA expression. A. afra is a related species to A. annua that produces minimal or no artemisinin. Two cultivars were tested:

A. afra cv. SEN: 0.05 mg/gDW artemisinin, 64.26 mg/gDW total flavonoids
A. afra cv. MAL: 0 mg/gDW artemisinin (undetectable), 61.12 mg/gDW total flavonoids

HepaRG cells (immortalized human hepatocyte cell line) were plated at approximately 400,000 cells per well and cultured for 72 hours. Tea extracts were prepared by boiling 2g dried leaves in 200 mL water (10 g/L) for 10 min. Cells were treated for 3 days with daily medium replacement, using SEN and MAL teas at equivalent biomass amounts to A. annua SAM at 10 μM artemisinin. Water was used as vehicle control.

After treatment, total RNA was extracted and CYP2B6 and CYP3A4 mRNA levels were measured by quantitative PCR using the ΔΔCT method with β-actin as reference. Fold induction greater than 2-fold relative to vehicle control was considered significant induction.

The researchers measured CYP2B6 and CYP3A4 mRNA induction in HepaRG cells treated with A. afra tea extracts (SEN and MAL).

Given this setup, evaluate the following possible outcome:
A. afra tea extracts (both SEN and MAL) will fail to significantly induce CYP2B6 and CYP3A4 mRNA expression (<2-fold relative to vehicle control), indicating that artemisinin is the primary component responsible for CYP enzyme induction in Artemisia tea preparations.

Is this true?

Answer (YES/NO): YES